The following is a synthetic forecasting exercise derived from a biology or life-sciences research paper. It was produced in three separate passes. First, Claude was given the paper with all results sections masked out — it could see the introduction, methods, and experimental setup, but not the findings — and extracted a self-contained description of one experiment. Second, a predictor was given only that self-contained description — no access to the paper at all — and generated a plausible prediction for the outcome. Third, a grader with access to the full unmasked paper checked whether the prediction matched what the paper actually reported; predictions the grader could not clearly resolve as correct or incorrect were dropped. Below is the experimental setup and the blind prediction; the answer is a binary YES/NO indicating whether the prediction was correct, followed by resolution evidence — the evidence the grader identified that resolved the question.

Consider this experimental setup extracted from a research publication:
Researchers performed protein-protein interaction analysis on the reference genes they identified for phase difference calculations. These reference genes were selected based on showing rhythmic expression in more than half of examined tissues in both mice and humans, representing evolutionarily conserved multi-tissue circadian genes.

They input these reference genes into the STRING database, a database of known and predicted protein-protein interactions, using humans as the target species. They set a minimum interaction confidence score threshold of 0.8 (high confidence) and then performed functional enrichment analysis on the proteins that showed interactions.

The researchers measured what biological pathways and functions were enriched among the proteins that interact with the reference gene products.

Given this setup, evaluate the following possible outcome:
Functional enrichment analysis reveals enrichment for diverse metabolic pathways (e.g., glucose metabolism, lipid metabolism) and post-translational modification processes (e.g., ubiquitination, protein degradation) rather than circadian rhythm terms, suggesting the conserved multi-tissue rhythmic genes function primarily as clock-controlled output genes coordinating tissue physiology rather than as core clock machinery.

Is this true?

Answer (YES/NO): NO